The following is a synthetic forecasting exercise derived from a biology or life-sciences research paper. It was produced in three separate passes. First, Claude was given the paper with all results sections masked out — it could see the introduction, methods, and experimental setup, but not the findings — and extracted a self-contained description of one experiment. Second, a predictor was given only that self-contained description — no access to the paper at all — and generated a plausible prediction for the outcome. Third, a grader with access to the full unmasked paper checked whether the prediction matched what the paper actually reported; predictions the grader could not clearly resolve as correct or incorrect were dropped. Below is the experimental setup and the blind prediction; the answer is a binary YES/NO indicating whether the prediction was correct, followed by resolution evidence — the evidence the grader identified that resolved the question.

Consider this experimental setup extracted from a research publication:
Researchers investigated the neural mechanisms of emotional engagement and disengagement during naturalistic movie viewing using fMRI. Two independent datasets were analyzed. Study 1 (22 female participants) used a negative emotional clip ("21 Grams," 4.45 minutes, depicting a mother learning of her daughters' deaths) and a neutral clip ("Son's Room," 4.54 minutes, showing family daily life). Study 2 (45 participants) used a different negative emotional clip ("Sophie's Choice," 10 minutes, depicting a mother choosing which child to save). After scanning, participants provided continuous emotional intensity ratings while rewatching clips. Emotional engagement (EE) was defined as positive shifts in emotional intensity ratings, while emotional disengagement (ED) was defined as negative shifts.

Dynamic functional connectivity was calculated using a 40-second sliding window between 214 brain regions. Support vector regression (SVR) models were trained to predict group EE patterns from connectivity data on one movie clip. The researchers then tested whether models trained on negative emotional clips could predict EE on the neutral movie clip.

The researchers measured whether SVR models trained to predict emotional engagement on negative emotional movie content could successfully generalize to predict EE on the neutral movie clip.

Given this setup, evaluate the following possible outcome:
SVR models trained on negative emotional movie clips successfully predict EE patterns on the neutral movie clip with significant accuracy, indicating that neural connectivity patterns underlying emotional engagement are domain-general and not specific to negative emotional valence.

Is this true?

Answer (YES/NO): NO